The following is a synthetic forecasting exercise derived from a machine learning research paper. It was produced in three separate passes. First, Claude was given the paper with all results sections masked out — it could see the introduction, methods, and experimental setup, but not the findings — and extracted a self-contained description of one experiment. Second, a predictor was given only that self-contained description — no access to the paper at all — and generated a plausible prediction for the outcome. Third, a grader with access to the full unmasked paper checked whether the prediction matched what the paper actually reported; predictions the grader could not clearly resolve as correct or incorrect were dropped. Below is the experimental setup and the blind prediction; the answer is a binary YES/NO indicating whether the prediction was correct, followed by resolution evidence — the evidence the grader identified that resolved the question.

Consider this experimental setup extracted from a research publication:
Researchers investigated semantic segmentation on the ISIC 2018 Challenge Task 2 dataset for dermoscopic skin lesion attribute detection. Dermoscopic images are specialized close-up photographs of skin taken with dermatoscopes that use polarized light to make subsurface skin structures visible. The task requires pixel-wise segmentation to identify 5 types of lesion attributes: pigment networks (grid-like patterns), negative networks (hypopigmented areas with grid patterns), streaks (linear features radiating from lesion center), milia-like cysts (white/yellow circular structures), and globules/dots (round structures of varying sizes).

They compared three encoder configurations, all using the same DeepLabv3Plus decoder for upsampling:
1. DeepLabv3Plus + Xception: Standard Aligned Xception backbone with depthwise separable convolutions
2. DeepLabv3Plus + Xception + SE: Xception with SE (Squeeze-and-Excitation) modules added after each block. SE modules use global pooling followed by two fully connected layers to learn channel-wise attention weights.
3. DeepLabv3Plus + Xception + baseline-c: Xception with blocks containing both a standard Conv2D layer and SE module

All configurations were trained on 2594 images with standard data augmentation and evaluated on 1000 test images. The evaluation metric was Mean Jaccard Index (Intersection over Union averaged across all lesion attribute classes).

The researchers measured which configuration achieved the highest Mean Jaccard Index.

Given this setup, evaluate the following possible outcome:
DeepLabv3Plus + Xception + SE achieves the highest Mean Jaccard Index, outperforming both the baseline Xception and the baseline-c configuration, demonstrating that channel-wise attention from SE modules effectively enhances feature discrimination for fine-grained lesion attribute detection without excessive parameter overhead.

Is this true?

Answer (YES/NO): YES